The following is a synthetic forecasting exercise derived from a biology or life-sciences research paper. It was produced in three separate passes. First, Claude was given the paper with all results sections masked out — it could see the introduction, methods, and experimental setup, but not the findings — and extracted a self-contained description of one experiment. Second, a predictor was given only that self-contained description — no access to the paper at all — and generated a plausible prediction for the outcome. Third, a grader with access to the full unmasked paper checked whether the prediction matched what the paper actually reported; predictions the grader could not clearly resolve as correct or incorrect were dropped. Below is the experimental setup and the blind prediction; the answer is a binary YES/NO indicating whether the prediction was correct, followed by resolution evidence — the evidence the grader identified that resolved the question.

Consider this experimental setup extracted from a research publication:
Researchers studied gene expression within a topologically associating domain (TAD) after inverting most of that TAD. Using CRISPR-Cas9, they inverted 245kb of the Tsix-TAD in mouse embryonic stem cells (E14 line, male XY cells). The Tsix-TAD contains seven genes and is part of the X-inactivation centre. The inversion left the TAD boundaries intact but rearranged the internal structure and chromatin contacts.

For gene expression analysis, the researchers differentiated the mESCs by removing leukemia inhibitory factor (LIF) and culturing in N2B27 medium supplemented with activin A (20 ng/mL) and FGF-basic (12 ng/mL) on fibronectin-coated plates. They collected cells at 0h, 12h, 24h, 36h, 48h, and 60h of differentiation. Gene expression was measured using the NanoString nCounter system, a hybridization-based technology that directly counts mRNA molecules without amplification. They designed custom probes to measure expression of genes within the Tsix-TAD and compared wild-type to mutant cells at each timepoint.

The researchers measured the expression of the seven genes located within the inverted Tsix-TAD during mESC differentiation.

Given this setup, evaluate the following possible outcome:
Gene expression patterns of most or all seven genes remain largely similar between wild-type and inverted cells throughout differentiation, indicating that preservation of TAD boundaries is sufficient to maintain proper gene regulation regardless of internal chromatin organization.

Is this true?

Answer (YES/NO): NO